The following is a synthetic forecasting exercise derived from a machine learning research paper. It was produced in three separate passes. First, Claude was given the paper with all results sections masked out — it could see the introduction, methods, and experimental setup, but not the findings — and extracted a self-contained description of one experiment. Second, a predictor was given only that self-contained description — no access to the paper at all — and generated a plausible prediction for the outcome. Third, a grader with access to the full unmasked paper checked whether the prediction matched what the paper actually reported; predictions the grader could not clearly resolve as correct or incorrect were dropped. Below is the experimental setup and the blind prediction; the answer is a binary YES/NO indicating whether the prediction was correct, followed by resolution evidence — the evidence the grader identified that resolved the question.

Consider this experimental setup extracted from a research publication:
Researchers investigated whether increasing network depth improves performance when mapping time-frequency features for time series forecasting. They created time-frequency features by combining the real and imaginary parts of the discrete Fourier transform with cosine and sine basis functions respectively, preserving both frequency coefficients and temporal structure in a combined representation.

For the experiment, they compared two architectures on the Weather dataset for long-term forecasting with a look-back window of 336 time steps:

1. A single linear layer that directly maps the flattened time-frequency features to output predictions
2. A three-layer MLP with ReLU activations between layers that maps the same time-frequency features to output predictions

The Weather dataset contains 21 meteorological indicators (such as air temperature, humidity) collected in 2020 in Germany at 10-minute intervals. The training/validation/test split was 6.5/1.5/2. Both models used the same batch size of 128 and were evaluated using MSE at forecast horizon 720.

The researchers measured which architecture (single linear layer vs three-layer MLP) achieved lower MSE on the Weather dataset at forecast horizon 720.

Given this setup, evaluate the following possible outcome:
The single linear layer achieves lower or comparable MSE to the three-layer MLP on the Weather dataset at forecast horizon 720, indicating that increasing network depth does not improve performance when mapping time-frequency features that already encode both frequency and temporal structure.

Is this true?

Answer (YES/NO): NO